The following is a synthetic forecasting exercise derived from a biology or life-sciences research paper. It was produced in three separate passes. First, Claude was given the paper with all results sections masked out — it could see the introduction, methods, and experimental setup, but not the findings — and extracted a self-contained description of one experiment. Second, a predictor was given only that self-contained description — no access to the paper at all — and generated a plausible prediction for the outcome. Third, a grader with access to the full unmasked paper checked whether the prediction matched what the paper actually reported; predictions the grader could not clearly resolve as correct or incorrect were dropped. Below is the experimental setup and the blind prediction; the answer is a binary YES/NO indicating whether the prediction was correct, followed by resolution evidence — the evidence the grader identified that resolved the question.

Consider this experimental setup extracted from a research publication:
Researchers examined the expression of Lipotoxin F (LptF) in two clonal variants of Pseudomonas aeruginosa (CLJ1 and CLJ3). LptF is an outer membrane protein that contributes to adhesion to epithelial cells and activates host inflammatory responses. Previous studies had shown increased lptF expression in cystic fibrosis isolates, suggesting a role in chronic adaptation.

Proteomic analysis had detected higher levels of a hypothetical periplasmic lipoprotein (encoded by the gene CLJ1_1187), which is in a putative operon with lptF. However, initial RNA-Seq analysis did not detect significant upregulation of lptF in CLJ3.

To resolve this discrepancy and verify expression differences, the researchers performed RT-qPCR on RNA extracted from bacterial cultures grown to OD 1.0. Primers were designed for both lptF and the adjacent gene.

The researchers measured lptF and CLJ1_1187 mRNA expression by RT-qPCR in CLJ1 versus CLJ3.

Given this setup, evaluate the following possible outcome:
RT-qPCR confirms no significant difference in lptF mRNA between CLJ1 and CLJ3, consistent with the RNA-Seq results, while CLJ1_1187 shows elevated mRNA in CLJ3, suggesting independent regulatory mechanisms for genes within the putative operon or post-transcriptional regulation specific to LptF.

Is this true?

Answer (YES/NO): NO